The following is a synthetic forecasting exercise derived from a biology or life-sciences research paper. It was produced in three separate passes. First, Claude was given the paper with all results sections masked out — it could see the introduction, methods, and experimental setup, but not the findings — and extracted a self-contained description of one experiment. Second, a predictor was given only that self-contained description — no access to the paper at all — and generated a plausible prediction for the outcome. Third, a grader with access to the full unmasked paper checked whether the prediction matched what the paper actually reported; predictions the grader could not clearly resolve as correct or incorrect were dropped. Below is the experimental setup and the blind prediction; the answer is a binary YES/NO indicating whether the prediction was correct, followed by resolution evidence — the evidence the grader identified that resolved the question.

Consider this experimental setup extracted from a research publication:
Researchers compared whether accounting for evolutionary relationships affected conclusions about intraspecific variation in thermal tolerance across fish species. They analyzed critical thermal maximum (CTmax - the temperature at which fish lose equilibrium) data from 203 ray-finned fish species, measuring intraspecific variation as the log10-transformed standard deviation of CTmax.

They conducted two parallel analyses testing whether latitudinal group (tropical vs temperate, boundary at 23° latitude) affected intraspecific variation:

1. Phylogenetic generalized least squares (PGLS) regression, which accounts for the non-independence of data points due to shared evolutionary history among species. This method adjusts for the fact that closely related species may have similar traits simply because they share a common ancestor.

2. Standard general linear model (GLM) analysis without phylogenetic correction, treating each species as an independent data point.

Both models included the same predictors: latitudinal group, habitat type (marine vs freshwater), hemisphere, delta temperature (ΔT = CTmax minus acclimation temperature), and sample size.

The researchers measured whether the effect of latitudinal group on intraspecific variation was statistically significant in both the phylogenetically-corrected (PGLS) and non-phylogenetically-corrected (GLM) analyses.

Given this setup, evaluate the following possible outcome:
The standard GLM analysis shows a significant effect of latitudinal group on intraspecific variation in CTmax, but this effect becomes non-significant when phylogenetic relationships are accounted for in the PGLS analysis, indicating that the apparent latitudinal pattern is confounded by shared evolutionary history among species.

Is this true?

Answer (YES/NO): NO